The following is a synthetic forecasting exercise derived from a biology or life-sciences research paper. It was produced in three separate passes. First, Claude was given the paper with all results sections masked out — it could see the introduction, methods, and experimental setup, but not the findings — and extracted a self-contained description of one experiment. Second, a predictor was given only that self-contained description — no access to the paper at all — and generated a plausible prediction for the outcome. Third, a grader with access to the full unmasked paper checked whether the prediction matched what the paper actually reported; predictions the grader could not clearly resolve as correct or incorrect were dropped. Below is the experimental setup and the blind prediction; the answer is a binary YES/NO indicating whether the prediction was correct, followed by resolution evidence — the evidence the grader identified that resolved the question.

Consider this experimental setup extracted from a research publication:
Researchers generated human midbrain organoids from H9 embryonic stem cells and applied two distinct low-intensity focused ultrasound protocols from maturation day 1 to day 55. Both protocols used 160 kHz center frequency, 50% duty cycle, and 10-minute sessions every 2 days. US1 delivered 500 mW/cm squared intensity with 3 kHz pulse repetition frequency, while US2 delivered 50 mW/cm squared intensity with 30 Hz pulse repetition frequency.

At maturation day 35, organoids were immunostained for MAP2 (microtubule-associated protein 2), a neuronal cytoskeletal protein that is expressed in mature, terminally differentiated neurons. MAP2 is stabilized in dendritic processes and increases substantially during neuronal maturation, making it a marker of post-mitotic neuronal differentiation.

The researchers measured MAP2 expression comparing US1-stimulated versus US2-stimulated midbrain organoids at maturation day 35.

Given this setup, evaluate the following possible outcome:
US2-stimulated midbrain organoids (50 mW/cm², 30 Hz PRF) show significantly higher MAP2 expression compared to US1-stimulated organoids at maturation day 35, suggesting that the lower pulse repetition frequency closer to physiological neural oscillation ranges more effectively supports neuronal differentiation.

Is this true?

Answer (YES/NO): NO